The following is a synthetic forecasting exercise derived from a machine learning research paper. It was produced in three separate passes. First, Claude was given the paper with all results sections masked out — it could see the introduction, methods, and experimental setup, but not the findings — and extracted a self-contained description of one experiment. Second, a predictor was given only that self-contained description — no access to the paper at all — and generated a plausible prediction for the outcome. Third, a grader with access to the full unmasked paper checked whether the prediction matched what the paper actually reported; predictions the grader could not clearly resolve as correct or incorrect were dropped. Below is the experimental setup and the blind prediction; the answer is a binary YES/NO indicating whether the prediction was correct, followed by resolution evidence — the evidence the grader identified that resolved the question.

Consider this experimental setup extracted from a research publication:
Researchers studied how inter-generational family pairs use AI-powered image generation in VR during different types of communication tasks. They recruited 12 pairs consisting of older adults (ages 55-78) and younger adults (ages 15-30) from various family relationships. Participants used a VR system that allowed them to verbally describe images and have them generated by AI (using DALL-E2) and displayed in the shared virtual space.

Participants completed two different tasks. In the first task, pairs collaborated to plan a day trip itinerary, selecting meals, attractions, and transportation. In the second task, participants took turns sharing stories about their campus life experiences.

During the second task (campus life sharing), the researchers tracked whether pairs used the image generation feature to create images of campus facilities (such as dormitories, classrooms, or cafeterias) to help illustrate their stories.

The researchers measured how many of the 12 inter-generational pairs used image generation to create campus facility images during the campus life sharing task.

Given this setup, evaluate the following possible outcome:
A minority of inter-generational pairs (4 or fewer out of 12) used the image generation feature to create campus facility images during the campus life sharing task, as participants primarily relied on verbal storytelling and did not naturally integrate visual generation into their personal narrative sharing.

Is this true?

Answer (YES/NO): NO